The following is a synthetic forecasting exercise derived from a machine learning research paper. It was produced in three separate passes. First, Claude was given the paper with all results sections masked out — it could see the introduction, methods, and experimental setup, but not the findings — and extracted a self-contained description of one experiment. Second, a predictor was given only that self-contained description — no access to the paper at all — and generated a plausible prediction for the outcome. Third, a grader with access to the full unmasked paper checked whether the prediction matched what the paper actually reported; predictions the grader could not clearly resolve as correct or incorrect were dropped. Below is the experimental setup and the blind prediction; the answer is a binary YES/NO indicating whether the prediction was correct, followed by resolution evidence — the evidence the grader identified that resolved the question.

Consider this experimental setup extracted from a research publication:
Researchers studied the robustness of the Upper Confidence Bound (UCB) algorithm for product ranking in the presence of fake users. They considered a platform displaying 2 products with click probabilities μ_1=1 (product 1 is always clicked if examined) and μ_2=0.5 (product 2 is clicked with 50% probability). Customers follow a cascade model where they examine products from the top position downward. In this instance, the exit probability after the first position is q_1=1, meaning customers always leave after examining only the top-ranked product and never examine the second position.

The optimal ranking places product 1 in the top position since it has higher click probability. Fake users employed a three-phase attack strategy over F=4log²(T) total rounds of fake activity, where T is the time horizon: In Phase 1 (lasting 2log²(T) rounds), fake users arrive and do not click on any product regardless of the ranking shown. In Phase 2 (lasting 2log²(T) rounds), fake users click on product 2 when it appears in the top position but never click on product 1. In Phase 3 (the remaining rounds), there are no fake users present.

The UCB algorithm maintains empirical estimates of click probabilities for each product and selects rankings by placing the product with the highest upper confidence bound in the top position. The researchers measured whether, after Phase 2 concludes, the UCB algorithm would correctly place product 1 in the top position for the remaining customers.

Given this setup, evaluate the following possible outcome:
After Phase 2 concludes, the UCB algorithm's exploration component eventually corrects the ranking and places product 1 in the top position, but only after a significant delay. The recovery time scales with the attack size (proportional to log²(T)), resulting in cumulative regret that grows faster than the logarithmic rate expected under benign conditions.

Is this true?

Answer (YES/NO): NO